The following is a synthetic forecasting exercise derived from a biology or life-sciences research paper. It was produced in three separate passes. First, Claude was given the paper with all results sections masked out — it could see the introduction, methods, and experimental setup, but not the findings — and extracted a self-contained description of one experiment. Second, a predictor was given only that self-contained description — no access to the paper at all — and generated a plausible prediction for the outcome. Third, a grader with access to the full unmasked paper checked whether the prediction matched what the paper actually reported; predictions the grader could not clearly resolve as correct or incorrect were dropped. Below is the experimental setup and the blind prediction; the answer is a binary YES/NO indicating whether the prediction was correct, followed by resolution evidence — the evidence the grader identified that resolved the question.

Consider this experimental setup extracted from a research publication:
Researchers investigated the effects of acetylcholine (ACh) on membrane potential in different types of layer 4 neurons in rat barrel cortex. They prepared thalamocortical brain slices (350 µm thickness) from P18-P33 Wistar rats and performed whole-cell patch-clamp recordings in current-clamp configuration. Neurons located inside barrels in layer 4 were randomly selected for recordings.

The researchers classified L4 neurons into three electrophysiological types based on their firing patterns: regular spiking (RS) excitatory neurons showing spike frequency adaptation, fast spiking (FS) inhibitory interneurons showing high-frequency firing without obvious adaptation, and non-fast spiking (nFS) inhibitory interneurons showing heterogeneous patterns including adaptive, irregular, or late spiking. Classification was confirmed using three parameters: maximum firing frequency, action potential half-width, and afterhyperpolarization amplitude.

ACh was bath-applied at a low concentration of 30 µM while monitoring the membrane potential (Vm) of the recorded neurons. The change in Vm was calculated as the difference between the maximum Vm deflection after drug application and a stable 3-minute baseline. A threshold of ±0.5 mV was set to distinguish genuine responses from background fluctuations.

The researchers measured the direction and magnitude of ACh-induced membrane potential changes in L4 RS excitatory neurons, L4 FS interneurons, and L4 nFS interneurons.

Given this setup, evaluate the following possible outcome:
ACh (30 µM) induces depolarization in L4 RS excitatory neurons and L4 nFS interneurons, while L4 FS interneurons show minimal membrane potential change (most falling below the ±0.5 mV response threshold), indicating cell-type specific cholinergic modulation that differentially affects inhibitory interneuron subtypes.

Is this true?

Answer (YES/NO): NO